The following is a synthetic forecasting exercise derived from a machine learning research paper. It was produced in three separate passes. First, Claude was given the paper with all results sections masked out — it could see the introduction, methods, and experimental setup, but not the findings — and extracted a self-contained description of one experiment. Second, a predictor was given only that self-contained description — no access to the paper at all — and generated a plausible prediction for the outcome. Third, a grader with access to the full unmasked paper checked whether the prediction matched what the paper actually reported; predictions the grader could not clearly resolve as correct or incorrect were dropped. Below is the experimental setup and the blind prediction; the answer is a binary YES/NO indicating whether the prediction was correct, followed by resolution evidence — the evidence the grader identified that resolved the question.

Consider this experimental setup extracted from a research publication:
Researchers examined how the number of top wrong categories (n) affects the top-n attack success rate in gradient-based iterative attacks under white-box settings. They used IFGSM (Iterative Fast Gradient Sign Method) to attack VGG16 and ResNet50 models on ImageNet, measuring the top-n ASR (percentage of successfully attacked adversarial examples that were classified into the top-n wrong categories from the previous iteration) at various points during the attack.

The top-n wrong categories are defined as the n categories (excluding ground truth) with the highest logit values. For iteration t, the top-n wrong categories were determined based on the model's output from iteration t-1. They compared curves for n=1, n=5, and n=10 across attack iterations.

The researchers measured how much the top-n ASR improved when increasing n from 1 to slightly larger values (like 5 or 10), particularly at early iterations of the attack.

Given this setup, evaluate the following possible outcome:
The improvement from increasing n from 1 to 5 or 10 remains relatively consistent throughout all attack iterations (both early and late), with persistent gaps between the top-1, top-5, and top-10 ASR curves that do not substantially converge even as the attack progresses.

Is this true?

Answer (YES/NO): NO